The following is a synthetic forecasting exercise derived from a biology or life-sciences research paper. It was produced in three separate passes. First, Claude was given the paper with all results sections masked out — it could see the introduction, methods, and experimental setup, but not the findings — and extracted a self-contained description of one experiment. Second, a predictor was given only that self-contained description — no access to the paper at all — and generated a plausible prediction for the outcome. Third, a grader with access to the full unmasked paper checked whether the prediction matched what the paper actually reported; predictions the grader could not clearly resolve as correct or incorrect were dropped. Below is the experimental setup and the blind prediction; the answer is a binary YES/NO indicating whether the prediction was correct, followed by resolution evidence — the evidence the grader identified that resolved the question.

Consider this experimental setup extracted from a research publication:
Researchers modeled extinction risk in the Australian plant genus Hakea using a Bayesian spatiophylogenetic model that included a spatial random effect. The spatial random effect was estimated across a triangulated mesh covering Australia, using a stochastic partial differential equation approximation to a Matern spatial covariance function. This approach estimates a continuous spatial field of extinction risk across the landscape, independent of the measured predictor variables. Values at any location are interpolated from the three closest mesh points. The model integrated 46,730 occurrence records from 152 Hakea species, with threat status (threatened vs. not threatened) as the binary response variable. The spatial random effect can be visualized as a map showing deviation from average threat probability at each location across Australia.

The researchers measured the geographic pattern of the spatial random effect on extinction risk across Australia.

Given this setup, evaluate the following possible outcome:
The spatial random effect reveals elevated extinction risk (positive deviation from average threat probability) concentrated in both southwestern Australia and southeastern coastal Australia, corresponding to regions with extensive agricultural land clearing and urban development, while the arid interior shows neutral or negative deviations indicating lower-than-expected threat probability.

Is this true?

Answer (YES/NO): NO